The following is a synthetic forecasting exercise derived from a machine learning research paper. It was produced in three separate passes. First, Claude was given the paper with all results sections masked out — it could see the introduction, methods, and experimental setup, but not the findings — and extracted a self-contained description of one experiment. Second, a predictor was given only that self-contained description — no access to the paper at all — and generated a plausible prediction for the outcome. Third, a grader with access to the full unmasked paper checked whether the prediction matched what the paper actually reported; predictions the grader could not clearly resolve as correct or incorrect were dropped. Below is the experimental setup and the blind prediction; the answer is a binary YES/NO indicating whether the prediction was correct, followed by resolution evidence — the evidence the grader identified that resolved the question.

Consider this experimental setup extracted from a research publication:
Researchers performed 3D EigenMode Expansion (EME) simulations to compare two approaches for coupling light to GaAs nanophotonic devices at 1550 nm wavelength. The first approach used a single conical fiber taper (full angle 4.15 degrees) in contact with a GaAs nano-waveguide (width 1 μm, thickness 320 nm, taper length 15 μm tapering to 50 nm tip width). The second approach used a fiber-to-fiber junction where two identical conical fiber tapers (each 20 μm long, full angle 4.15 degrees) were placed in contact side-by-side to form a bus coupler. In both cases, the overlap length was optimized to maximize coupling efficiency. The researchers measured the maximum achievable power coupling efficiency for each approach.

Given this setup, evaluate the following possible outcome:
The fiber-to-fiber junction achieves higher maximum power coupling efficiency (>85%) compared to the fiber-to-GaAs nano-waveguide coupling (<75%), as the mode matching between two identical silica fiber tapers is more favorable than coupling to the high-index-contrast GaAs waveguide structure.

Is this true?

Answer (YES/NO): NO